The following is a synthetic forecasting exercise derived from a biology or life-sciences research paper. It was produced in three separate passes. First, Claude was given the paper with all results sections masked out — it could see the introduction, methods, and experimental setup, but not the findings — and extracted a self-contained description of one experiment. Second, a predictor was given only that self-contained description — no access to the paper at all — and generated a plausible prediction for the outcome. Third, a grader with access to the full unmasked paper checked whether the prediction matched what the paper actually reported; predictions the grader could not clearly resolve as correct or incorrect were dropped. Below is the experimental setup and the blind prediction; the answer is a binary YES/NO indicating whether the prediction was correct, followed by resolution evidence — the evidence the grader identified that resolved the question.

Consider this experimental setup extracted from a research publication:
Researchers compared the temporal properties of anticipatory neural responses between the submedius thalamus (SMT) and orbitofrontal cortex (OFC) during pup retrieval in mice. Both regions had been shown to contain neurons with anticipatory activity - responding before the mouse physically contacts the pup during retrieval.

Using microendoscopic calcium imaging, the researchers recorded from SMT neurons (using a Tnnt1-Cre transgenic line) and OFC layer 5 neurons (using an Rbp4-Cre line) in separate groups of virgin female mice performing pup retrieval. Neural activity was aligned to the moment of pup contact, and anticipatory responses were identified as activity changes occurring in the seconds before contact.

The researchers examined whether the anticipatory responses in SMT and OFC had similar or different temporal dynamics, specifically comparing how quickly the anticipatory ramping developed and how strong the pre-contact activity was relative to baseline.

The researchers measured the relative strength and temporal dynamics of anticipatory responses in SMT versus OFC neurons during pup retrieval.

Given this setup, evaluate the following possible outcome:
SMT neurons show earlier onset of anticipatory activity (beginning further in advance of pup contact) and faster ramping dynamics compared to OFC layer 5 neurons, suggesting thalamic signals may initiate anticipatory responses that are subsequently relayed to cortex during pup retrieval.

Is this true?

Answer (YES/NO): NO